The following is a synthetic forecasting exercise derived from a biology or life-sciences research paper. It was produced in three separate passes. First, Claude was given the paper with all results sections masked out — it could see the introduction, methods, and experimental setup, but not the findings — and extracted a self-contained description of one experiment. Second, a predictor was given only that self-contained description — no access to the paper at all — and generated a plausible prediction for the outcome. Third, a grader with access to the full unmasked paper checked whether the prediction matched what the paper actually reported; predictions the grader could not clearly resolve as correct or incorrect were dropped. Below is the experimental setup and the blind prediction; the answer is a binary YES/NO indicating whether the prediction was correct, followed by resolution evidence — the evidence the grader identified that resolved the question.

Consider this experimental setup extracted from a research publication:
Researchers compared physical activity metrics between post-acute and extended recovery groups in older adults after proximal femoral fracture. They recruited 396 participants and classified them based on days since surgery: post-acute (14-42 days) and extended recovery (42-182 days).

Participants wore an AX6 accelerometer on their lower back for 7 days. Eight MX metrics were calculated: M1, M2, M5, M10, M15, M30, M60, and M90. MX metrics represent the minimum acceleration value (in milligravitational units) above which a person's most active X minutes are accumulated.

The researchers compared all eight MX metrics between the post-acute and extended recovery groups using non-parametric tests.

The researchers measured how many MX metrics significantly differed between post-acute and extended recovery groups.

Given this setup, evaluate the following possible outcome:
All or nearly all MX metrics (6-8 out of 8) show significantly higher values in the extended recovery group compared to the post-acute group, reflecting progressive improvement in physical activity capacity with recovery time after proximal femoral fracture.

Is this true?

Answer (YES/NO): NO